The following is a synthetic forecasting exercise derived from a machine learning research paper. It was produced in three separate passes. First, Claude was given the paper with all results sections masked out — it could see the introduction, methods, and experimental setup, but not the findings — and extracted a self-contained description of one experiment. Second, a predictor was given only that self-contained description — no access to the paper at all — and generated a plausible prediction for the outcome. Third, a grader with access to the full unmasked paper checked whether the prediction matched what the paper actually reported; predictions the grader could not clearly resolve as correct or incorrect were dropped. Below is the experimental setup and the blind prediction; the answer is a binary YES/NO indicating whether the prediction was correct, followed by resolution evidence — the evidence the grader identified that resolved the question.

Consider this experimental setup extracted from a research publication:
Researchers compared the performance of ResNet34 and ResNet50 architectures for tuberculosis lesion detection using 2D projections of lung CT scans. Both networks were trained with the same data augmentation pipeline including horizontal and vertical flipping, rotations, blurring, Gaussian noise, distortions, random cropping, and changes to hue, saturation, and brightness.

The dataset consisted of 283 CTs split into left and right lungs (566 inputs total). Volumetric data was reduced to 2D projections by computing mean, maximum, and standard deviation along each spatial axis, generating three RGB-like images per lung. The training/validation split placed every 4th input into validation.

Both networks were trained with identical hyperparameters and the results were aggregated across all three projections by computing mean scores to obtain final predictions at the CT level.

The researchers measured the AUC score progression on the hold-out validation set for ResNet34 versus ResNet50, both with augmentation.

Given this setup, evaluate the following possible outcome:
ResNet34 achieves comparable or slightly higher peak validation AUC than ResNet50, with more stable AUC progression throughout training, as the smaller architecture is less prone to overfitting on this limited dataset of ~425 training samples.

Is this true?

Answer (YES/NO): NO